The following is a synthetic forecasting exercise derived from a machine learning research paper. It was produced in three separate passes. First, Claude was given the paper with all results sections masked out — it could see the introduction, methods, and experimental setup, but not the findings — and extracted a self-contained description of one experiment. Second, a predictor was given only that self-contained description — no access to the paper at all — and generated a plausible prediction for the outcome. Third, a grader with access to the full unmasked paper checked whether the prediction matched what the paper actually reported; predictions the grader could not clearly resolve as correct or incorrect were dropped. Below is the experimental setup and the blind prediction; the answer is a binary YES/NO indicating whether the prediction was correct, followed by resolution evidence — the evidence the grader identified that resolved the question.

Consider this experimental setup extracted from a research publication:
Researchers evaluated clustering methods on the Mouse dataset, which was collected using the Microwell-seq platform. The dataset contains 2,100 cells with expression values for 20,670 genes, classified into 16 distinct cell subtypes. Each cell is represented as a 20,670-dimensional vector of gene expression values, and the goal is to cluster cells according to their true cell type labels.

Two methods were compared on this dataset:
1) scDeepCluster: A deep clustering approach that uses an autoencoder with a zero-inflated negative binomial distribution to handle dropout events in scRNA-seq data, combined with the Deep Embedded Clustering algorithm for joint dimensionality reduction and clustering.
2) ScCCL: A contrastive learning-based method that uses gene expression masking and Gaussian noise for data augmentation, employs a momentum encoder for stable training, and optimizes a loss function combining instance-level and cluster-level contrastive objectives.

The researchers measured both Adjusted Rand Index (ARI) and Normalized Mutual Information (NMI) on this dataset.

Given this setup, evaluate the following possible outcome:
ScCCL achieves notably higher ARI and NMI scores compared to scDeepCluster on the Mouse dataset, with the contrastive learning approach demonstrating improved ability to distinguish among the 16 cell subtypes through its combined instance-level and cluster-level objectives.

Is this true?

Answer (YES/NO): NO